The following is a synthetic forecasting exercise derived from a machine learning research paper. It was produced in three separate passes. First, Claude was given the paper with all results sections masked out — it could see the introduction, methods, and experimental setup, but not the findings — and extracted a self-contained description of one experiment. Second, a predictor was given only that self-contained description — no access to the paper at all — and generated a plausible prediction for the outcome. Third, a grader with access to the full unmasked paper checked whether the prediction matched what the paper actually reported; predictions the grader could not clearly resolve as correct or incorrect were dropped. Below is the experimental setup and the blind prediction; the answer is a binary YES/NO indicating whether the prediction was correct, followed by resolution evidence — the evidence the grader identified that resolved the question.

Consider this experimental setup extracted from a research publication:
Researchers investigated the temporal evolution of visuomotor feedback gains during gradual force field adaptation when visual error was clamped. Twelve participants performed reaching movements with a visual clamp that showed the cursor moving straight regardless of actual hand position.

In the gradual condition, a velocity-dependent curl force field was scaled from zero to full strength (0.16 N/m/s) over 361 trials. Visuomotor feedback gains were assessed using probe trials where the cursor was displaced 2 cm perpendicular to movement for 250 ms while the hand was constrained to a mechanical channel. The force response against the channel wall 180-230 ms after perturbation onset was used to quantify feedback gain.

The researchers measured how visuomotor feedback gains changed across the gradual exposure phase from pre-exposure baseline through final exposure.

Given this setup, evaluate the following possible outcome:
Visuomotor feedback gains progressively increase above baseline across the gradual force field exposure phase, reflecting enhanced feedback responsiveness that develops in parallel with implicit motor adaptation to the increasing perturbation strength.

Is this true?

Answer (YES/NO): YES